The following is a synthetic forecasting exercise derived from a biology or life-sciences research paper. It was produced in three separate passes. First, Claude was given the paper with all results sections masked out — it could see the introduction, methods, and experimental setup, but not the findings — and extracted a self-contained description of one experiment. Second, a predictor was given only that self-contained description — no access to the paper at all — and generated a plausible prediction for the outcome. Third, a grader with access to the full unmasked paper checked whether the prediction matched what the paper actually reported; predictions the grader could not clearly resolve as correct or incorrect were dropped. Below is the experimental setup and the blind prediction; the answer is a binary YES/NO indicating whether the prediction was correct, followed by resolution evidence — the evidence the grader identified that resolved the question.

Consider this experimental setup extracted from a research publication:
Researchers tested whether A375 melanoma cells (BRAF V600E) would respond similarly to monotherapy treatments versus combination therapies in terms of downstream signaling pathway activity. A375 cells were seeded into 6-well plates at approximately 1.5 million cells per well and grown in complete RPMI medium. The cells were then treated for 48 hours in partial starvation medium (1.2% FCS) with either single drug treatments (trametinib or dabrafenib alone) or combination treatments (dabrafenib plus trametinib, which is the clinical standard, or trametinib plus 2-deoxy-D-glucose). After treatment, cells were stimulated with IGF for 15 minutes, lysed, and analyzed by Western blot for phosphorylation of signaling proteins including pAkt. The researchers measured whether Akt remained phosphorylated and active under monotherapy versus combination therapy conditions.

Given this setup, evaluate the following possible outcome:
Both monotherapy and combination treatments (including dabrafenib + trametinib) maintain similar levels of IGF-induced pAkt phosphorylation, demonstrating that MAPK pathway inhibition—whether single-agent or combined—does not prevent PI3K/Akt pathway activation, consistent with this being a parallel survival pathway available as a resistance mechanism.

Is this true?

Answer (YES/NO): NO